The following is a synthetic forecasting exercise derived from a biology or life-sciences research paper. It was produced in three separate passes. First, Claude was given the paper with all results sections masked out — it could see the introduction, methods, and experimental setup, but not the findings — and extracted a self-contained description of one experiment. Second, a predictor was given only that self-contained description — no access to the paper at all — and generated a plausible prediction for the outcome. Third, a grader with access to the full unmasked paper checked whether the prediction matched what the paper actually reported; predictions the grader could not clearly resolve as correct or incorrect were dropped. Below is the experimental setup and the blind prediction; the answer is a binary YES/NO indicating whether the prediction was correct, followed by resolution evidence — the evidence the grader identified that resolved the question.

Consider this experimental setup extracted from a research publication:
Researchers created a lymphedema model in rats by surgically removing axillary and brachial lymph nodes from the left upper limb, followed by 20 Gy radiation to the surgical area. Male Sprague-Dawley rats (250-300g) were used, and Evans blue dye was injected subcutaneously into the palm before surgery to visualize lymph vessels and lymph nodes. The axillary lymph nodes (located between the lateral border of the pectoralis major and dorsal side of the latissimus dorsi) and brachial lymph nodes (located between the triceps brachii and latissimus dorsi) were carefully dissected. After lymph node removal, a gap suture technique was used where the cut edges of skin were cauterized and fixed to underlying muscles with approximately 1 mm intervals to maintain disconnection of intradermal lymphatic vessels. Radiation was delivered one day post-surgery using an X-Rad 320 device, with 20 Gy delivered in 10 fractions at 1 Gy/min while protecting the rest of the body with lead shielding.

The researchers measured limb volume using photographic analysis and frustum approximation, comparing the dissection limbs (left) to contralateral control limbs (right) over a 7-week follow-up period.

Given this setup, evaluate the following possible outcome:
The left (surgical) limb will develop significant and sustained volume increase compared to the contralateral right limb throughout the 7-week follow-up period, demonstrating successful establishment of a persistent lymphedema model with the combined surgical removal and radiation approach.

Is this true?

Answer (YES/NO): YES